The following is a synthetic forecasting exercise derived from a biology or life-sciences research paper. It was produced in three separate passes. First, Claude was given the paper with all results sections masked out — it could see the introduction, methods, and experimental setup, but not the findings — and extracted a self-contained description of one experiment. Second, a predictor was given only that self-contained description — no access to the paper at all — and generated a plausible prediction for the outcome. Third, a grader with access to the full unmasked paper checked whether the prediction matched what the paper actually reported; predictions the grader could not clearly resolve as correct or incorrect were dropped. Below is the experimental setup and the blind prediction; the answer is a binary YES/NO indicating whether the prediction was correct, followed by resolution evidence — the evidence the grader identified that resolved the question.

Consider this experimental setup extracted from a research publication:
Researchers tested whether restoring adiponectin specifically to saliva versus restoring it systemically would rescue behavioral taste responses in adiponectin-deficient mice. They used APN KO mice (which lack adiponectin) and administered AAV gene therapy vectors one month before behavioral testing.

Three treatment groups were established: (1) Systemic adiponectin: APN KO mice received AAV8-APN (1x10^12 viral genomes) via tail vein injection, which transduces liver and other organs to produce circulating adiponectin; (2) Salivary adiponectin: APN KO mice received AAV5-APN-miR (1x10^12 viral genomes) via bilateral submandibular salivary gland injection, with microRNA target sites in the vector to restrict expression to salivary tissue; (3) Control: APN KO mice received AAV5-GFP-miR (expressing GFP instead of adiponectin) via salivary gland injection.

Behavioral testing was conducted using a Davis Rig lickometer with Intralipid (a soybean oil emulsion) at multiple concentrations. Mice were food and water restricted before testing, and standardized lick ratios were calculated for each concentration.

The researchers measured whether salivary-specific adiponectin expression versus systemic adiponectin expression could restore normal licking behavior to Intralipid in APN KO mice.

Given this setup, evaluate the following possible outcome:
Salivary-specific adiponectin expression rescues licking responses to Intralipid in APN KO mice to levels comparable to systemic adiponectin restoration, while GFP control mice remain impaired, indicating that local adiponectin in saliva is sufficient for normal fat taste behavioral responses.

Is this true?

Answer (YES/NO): NO